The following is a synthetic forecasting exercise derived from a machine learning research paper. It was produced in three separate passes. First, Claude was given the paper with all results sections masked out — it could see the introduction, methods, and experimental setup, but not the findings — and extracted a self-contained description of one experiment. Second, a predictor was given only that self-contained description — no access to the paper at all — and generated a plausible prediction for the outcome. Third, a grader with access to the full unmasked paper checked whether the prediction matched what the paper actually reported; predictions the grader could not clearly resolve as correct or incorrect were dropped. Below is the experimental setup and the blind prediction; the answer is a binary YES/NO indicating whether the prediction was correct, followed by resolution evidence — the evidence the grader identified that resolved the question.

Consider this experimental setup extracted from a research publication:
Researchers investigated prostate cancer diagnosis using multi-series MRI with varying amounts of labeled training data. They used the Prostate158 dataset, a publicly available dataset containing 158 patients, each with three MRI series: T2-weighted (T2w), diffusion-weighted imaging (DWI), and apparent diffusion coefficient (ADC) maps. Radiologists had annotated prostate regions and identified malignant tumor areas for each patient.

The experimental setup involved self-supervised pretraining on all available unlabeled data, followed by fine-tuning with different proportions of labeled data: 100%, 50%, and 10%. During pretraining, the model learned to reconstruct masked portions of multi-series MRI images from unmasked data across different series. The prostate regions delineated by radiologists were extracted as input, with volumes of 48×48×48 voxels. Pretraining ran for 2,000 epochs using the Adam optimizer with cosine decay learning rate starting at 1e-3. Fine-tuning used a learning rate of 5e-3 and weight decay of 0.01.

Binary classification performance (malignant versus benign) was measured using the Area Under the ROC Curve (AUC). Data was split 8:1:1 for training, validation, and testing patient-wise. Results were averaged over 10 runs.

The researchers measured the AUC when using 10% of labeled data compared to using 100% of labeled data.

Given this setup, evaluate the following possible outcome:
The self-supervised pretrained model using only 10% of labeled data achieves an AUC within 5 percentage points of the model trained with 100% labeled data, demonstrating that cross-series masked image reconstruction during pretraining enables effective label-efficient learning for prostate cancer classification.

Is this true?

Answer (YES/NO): YES